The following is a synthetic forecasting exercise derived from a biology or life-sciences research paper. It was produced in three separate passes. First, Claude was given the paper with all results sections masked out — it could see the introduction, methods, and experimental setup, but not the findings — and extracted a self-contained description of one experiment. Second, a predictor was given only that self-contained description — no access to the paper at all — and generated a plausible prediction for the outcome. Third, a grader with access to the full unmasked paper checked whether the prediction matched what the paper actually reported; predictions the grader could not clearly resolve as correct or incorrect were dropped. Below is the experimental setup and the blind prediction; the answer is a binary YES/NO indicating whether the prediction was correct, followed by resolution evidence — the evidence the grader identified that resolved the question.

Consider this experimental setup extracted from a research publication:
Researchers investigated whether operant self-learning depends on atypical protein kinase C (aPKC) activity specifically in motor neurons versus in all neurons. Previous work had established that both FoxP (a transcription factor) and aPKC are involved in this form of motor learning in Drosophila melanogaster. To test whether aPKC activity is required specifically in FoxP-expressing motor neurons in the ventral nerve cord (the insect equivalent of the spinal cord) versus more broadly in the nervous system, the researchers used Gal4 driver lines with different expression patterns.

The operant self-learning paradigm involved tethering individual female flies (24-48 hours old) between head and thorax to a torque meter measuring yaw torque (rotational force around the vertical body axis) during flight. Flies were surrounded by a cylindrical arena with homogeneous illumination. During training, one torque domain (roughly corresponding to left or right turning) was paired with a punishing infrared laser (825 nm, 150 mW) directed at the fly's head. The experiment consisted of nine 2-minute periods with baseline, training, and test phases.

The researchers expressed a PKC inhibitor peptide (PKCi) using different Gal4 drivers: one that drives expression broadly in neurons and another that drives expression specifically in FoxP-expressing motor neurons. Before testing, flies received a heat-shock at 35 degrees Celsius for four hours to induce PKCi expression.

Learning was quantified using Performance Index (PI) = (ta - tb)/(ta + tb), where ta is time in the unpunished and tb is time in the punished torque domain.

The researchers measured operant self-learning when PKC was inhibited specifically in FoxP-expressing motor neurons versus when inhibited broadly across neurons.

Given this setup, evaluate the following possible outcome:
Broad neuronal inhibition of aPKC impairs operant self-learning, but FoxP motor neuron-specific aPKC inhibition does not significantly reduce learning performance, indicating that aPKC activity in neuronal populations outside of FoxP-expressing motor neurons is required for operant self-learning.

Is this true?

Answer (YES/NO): NO